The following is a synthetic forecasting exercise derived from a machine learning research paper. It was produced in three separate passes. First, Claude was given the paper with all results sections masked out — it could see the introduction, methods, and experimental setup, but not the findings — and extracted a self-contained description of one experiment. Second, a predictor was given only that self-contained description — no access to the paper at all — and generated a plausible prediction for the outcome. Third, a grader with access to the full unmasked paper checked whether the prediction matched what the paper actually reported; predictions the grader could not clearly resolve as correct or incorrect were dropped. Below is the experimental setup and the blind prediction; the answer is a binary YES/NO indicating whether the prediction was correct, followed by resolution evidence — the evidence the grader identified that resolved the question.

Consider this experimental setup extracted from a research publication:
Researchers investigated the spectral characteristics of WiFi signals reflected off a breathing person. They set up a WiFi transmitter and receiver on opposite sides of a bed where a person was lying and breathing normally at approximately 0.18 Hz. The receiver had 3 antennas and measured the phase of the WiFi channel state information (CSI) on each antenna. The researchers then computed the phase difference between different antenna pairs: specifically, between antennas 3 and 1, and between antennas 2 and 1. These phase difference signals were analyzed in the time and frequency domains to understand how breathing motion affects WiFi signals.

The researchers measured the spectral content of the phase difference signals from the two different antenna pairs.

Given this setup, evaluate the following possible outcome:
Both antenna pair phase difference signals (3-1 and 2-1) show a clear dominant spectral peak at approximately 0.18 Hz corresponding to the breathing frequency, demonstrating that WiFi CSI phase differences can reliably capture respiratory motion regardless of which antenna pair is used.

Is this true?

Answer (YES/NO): NO